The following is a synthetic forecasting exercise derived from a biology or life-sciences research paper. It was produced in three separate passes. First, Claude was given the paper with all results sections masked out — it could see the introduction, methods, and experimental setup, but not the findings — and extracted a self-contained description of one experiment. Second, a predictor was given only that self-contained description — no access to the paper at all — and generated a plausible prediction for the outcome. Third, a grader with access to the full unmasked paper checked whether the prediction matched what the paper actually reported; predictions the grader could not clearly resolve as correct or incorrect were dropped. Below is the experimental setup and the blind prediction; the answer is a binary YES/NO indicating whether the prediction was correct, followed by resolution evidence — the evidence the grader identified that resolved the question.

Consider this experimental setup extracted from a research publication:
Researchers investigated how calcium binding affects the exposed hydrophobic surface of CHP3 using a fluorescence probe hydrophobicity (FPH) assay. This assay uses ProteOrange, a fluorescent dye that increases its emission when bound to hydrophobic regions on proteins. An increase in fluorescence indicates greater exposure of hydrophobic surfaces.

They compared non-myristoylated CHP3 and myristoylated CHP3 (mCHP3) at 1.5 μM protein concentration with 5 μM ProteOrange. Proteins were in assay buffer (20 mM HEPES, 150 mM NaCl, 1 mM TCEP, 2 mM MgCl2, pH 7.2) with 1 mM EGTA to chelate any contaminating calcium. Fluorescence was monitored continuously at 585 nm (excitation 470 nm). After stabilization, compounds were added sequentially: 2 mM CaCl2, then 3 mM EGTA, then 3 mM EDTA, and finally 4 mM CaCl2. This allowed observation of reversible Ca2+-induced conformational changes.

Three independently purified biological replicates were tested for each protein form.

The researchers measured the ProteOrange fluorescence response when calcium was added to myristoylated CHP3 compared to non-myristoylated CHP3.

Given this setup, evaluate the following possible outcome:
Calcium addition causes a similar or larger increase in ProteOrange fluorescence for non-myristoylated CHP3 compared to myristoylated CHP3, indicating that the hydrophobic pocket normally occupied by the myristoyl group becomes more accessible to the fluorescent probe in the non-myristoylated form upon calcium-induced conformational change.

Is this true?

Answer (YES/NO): NO